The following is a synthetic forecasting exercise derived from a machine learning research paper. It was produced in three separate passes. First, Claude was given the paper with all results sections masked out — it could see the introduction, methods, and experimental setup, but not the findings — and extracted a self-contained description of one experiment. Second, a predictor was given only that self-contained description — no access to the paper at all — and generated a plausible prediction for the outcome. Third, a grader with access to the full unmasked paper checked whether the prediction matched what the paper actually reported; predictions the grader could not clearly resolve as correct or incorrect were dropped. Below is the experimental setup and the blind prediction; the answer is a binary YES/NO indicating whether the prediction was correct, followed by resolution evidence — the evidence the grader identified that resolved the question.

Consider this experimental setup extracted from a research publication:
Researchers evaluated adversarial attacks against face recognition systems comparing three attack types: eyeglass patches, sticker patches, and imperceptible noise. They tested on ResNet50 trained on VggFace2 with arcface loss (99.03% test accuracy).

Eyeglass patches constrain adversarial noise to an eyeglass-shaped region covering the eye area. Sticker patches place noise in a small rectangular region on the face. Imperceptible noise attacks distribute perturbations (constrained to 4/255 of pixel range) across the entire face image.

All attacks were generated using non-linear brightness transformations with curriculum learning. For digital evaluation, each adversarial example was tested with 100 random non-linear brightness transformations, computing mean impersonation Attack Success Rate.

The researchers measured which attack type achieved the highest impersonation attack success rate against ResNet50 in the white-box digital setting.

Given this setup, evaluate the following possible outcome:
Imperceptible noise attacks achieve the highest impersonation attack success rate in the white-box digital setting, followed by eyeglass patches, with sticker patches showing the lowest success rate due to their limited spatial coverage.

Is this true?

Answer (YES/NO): NO